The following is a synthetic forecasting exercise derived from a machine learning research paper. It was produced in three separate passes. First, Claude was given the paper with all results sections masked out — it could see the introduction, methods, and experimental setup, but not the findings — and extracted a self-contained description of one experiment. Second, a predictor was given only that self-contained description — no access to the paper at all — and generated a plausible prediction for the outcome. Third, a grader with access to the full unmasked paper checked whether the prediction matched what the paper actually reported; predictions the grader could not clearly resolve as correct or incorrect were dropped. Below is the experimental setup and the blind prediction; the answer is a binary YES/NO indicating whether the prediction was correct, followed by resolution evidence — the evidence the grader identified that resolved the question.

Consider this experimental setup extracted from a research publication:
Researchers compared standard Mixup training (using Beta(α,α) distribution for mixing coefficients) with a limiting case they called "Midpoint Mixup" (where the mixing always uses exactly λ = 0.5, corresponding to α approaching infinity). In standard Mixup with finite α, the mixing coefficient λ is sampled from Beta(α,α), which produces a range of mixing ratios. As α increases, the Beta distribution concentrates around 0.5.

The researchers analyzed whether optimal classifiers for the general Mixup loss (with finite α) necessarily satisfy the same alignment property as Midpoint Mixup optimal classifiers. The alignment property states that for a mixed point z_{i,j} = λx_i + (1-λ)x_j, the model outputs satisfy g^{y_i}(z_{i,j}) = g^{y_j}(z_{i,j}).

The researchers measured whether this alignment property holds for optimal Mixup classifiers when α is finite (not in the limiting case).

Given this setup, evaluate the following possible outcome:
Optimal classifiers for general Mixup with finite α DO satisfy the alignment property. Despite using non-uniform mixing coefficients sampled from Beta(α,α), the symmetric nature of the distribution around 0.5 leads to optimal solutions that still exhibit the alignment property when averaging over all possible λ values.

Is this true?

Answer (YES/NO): NO